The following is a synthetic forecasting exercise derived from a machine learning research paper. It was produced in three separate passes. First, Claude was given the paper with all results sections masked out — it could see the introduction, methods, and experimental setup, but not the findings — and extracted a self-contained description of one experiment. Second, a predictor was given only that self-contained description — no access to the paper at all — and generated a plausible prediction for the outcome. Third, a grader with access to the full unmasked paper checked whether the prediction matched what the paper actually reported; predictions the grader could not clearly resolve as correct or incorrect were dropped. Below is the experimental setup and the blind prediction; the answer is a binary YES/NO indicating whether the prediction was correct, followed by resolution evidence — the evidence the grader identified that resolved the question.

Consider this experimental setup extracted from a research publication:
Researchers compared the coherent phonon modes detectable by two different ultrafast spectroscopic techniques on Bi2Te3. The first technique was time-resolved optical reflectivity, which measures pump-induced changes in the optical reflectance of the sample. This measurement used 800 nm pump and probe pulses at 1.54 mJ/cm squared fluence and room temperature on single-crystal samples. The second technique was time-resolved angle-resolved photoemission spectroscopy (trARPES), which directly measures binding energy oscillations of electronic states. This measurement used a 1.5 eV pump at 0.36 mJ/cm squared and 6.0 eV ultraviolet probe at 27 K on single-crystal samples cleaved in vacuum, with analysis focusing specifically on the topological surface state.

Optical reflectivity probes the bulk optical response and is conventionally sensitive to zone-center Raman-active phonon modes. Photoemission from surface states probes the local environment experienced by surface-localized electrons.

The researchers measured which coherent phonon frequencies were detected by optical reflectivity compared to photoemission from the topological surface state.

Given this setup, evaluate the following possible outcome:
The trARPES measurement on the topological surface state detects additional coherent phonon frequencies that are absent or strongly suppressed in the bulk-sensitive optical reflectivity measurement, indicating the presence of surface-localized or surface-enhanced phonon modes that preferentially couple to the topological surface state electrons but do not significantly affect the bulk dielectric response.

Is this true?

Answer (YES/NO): YES